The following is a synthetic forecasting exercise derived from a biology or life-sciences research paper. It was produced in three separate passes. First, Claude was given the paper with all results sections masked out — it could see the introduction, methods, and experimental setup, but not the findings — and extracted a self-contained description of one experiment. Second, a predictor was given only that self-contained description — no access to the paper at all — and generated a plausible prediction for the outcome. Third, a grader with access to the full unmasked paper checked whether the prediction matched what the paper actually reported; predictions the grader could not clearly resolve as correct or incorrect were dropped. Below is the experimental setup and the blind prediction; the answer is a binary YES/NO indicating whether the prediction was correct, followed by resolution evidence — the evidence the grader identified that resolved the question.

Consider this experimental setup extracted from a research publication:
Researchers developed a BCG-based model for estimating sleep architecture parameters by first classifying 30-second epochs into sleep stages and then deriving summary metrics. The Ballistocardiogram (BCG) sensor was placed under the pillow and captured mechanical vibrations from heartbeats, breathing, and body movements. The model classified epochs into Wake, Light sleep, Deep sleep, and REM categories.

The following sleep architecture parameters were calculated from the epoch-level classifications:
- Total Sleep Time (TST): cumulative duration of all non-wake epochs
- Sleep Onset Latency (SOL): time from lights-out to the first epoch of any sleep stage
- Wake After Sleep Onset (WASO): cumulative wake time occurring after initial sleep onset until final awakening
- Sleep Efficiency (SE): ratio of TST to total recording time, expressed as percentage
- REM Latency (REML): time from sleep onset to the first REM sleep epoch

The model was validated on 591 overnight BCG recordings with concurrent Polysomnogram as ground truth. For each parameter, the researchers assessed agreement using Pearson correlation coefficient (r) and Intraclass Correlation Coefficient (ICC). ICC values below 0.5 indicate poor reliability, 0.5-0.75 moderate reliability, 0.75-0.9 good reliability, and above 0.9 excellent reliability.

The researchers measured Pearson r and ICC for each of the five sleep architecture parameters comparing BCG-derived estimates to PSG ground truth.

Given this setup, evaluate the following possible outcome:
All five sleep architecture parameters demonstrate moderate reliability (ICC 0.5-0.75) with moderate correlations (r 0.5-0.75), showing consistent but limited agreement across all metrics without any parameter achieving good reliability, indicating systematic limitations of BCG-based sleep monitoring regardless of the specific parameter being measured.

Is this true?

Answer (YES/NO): NO